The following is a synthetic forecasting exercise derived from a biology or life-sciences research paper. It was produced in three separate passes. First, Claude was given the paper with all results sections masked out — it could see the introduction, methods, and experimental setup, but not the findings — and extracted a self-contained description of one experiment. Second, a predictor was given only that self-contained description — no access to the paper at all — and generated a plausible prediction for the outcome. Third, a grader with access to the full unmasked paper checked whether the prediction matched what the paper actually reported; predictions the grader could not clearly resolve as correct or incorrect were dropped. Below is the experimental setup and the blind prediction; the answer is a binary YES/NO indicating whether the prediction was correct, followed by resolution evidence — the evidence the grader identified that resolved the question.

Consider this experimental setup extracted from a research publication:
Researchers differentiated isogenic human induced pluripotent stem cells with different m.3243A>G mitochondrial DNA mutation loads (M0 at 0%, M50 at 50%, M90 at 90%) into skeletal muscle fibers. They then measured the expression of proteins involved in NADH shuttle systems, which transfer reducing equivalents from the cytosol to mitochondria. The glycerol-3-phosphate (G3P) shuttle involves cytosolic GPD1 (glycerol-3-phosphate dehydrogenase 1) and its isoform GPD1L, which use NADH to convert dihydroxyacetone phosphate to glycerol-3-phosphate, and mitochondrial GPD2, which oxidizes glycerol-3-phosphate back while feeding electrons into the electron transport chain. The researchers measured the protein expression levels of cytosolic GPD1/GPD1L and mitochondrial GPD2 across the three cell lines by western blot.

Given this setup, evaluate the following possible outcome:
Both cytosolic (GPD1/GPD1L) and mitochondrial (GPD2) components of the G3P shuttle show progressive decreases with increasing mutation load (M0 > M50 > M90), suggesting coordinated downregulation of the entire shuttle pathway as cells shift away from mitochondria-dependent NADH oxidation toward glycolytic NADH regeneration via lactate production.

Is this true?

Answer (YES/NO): NO